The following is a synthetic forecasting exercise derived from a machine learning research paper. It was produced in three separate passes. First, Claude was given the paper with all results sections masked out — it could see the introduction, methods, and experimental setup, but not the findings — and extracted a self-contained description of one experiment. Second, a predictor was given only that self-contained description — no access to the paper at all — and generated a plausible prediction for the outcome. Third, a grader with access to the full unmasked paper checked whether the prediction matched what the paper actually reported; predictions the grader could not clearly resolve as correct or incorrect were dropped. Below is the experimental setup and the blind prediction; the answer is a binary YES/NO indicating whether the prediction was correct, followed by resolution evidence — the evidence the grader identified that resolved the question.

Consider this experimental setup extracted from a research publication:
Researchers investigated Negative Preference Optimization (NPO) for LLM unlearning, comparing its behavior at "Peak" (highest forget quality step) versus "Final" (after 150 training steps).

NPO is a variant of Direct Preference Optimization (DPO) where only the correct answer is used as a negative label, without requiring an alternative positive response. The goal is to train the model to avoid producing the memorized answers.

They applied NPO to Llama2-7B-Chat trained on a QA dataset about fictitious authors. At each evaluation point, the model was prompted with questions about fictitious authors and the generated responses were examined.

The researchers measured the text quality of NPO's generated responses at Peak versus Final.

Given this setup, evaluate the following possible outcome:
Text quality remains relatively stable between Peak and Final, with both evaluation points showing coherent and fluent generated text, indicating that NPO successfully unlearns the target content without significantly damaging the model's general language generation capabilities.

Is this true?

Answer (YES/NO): NO